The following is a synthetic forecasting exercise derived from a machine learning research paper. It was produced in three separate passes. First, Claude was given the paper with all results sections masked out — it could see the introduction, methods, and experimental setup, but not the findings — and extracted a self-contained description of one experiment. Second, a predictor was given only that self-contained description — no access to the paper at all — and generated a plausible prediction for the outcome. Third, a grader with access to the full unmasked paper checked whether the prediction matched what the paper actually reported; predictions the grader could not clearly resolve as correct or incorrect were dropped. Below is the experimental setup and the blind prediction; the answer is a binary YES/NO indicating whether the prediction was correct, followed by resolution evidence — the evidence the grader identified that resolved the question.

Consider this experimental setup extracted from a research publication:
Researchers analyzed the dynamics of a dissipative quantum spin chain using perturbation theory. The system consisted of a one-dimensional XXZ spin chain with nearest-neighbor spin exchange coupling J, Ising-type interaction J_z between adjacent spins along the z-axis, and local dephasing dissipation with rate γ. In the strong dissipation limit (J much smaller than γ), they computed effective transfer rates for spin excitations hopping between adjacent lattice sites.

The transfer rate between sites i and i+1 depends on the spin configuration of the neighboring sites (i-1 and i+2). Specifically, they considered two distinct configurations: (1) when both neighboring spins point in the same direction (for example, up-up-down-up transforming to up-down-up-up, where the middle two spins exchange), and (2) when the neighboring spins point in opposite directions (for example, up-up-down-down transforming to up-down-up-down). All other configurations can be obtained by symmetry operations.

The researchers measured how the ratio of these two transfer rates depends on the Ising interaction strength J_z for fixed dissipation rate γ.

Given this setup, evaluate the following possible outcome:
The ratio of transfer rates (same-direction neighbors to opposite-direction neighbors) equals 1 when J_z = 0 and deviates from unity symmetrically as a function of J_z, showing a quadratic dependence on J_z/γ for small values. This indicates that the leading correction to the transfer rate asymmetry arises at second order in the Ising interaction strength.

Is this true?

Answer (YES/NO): YES